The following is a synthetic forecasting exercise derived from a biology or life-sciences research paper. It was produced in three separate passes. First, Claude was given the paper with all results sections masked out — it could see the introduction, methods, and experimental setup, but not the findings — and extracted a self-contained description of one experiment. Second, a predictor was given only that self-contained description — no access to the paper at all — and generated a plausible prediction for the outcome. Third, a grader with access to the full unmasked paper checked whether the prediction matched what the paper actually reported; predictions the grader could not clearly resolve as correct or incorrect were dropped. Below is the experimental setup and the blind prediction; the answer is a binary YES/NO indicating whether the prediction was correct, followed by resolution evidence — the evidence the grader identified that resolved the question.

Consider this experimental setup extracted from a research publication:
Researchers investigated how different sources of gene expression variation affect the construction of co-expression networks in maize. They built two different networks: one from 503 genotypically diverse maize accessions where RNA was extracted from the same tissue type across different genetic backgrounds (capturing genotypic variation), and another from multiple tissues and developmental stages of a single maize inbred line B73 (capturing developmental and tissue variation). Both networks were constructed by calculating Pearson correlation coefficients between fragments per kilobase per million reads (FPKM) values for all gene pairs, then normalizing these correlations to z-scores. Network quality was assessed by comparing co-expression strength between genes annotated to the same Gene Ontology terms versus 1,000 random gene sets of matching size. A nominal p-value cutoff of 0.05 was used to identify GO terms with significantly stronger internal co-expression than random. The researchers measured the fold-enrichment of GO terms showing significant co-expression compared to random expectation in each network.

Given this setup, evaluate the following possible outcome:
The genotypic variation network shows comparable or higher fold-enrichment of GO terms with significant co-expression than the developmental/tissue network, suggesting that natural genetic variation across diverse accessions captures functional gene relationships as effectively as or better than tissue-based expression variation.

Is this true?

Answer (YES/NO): YES